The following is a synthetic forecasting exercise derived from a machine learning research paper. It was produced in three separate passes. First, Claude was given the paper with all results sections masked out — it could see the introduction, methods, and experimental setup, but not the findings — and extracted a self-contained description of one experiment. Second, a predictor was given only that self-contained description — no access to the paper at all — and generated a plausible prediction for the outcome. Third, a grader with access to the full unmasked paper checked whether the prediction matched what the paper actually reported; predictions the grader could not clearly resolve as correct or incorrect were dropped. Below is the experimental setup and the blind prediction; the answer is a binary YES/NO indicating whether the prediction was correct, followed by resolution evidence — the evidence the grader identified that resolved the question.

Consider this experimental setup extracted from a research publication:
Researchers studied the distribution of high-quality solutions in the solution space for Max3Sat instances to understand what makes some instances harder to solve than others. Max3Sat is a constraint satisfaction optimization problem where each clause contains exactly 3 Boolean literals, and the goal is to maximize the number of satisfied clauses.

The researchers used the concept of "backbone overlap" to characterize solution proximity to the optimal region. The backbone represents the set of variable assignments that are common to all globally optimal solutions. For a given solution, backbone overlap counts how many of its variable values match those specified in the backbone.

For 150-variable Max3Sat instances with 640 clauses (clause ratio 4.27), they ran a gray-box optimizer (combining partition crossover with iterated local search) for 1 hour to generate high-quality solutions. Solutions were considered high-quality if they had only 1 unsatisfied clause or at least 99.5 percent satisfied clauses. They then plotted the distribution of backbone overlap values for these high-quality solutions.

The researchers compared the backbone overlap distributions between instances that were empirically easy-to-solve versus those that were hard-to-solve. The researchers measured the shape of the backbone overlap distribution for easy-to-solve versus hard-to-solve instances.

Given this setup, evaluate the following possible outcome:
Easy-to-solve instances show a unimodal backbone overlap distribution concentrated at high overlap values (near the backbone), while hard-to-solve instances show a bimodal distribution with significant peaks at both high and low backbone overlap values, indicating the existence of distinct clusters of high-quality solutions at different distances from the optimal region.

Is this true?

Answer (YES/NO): NO